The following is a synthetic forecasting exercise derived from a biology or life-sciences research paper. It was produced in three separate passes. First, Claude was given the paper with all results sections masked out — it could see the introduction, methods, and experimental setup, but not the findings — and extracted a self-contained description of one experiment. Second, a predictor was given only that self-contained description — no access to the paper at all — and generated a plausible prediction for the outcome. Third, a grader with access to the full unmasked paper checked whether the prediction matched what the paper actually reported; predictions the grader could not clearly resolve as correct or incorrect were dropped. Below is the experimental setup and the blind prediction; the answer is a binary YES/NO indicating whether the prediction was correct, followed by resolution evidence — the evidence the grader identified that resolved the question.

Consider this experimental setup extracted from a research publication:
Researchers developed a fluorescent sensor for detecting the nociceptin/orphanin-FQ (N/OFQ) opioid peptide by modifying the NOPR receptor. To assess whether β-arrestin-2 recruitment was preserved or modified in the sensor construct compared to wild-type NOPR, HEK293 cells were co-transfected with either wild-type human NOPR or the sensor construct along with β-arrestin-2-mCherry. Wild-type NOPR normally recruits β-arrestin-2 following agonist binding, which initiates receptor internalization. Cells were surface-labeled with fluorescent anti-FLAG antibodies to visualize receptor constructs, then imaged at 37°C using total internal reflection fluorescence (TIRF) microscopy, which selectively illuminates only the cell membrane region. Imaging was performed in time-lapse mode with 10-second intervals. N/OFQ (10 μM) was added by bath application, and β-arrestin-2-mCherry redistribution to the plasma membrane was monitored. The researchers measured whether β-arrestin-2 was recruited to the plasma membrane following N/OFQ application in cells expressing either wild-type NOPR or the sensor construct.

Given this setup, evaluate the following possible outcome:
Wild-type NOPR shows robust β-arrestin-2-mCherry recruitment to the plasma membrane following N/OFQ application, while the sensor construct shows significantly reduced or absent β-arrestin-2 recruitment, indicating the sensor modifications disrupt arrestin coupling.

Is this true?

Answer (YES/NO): YES